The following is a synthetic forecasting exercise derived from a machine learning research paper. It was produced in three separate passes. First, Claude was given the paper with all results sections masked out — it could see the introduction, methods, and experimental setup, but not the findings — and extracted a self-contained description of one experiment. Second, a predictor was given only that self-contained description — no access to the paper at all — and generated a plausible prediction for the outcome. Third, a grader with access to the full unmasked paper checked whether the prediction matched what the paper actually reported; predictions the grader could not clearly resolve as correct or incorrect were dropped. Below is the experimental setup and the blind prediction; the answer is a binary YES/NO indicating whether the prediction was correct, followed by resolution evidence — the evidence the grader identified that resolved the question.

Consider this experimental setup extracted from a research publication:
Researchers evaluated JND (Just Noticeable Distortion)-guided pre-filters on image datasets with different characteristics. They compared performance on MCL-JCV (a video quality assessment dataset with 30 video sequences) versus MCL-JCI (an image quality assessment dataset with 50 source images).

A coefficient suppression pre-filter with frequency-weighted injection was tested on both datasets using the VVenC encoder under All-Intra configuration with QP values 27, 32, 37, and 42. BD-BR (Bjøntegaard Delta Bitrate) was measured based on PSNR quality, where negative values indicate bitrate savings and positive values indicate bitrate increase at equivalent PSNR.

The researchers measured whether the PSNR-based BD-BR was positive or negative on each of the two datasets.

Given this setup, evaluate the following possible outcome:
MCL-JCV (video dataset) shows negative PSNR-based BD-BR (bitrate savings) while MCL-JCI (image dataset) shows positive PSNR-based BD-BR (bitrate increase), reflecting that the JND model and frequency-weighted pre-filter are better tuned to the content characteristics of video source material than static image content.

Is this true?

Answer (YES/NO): NO